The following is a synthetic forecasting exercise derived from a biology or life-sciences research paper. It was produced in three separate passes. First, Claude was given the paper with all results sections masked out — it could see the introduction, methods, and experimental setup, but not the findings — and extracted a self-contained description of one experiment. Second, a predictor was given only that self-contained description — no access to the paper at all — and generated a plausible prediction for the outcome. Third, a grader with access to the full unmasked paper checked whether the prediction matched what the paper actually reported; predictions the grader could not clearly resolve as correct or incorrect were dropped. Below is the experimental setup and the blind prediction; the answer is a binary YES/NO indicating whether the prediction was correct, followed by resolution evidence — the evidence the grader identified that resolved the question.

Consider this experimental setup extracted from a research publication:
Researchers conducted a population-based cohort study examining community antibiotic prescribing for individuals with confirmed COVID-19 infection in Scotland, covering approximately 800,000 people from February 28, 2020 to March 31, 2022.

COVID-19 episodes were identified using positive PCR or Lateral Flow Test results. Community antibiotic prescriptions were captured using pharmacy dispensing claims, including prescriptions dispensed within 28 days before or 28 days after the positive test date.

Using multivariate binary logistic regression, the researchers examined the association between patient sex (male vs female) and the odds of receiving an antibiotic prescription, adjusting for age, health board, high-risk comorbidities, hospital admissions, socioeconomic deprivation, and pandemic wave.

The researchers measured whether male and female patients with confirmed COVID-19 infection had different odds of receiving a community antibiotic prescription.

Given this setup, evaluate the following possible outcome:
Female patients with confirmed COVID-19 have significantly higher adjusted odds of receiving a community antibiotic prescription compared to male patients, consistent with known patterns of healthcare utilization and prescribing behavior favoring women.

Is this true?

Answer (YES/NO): YES